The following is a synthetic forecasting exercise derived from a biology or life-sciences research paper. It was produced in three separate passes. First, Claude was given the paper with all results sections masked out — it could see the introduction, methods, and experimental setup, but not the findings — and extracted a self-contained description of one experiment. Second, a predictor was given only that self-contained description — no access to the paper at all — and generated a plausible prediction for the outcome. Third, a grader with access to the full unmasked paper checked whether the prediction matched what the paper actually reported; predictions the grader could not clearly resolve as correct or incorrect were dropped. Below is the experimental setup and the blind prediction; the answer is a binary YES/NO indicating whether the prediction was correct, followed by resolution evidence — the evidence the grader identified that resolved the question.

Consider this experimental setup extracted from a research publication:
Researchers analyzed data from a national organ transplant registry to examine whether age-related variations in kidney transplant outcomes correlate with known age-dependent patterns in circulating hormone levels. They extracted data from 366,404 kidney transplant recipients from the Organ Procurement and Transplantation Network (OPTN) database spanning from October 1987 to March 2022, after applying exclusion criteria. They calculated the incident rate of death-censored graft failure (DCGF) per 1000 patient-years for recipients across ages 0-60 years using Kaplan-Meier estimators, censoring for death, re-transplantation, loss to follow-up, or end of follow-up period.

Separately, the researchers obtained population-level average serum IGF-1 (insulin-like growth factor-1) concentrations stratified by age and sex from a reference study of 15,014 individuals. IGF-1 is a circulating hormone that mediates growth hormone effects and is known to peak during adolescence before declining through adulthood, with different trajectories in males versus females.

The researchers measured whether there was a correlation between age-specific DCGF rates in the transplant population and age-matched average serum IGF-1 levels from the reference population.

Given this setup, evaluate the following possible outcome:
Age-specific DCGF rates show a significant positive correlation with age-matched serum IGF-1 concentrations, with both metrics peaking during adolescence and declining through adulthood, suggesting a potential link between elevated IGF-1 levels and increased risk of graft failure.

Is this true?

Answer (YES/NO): YES